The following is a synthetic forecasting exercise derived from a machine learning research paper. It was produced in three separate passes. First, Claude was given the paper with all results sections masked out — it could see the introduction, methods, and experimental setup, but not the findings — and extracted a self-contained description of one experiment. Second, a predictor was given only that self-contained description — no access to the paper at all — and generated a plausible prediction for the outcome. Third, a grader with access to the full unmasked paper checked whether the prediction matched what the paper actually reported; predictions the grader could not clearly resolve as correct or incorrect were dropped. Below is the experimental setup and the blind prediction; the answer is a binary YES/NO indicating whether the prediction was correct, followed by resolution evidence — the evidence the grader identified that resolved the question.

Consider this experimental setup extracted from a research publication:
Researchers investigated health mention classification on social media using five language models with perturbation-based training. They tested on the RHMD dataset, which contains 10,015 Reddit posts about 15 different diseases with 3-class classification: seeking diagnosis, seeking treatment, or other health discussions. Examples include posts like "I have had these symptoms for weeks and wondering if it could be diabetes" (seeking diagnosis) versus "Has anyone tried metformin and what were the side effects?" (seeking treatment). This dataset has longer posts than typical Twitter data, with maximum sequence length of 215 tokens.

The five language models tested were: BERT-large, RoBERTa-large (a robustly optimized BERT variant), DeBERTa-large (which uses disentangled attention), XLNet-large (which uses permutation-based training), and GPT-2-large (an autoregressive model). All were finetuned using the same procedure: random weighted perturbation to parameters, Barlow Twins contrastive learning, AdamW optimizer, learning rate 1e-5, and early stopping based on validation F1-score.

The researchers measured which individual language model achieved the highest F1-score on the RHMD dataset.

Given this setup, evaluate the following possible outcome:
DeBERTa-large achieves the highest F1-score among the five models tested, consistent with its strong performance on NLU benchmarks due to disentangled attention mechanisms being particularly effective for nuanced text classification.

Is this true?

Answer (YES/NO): YES